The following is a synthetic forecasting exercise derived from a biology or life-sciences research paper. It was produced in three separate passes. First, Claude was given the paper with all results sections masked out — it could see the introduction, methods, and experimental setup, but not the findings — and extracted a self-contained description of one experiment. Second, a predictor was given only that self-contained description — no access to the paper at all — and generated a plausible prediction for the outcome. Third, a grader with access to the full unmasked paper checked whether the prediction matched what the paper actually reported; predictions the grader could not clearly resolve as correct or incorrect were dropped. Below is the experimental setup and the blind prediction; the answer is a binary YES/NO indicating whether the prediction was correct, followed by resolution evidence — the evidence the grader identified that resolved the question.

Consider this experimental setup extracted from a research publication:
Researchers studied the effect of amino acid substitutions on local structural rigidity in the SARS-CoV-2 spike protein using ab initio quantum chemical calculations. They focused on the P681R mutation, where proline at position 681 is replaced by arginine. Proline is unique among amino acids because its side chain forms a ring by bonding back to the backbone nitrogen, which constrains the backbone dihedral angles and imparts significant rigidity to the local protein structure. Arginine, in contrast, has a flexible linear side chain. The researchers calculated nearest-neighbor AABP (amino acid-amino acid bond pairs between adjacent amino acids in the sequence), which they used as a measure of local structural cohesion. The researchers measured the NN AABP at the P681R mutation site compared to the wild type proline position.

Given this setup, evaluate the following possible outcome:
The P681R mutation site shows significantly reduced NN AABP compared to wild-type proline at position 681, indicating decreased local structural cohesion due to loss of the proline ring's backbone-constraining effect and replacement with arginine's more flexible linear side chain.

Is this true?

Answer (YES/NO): YES